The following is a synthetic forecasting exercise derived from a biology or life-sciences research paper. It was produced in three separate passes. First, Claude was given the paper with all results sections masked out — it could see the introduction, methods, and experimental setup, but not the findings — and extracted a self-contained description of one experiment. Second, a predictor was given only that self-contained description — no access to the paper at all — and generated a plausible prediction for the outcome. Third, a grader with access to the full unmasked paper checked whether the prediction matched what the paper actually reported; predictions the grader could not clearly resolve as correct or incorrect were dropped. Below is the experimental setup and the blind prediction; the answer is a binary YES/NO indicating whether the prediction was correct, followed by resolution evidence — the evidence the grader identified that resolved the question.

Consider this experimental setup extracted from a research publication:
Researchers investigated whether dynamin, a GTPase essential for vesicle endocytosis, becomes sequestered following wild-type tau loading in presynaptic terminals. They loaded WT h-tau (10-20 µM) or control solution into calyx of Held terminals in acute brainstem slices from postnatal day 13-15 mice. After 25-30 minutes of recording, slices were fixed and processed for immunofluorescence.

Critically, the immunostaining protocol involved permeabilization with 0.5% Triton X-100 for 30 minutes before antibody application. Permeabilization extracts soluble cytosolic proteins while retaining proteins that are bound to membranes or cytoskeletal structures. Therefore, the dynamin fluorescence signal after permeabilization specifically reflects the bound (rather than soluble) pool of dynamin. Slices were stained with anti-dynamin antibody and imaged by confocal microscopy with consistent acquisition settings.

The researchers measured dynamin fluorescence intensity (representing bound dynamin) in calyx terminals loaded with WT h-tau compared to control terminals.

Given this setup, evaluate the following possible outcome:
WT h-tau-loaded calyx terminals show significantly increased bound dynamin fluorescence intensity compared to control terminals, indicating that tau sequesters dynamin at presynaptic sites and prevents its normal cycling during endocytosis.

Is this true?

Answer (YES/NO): YES